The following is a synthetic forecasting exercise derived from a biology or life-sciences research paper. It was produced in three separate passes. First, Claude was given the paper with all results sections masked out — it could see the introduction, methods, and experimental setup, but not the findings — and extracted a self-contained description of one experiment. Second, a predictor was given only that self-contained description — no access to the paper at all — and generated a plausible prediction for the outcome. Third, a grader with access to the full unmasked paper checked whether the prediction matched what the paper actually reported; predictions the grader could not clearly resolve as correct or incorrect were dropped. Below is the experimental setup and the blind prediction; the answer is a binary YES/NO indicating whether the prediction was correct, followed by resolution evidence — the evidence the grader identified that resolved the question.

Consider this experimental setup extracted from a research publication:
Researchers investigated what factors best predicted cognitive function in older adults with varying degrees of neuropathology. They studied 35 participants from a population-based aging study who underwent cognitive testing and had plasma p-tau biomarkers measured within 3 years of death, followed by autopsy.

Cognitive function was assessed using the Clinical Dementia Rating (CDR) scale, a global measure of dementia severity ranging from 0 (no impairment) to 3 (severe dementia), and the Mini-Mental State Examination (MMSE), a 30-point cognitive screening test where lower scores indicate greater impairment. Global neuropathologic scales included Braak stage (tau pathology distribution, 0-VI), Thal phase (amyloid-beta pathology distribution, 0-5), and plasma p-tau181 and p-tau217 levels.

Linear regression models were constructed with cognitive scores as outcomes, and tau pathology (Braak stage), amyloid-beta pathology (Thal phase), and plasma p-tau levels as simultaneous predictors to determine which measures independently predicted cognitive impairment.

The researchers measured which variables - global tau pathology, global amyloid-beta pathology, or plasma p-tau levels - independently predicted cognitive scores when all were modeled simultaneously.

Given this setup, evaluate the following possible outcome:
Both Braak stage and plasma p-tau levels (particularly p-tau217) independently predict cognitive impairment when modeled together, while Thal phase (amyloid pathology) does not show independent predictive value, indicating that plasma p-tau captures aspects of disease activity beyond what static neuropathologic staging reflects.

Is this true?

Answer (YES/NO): NO